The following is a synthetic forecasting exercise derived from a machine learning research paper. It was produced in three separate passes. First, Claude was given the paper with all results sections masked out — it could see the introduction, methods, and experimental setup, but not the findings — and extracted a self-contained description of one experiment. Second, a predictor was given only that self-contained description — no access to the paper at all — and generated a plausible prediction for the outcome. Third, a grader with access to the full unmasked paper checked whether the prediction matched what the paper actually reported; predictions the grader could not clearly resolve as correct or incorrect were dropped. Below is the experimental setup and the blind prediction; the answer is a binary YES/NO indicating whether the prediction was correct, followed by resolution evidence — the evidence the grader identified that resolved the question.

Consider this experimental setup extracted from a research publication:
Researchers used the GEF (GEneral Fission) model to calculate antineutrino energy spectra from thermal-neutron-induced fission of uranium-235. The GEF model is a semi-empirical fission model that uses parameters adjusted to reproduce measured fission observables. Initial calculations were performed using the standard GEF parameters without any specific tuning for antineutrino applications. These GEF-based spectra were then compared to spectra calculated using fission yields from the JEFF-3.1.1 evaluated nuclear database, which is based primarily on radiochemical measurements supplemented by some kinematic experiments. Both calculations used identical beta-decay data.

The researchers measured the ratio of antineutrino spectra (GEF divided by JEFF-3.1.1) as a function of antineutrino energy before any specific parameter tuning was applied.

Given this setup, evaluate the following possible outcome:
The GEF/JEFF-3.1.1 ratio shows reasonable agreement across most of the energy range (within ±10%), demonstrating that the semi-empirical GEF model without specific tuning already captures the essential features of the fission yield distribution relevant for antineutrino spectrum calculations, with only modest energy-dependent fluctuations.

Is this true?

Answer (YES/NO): NO